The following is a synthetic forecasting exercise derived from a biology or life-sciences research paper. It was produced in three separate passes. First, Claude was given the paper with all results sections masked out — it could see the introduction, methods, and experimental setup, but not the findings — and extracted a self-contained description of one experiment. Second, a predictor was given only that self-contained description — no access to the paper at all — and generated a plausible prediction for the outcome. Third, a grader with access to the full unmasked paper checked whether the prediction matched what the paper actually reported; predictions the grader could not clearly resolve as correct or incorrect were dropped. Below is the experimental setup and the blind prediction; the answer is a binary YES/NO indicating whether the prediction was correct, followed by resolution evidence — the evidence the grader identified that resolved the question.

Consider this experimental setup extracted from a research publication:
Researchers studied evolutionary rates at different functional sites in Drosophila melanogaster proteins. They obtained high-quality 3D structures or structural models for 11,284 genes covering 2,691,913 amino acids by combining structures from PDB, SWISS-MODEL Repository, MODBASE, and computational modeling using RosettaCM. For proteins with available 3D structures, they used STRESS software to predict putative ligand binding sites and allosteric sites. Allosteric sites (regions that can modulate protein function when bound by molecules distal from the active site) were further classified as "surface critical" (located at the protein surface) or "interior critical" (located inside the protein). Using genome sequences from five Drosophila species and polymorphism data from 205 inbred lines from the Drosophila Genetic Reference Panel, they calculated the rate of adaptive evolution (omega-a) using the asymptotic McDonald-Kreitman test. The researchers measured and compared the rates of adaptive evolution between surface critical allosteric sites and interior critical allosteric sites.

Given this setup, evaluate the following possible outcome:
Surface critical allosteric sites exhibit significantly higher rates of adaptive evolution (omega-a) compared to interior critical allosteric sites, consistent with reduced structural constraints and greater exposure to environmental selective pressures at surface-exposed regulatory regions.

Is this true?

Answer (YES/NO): YES